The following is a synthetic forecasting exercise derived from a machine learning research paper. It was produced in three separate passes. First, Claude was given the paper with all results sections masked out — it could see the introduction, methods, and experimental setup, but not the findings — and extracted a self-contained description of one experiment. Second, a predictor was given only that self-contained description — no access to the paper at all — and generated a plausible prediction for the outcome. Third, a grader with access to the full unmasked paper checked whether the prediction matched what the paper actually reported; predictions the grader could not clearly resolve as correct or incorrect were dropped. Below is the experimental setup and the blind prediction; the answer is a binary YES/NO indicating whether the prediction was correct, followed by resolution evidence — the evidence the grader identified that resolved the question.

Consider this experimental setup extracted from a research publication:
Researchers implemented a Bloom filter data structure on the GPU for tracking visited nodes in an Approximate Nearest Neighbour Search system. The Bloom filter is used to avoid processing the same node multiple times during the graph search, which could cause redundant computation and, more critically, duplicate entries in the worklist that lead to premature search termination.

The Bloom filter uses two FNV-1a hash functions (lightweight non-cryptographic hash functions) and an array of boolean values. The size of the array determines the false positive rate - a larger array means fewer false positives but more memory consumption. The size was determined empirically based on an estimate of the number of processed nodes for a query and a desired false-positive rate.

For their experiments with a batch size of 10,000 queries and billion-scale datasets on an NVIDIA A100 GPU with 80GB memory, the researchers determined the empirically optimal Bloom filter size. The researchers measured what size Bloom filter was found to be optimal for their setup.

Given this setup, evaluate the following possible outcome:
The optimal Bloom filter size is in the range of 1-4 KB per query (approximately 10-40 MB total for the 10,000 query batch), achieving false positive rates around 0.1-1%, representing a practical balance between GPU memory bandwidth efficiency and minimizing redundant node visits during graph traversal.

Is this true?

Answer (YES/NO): NO